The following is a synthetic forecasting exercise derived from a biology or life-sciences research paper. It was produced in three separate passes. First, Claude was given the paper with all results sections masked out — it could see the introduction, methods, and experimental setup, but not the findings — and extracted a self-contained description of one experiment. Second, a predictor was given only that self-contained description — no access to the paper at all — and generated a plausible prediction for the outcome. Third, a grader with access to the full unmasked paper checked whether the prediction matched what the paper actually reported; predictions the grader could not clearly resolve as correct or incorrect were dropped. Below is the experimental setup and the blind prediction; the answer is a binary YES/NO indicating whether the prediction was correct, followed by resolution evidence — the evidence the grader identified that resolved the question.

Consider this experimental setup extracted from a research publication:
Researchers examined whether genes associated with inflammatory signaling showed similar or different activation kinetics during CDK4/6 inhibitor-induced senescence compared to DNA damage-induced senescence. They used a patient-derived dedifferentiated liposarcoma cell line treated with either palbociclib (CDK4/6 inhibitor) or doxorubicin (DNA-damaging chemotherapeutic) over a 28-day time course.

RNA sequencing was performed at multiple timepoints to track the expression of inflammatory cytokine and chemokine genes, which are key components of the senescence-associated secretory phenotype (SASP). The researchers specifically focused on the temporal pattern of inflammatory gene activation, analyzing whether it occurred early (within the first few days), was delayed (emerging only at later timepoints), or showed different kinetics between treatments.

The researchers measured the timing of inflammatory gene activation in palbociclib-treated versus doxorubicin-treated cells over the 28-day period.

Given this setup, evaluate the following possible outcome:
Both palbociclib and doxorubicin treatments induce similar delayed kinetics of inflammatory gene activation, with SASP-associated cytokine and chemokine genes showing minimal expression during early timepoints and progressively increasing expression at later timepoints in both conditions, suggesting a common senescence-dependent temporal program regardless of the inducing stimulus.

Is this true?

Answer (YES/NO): NO